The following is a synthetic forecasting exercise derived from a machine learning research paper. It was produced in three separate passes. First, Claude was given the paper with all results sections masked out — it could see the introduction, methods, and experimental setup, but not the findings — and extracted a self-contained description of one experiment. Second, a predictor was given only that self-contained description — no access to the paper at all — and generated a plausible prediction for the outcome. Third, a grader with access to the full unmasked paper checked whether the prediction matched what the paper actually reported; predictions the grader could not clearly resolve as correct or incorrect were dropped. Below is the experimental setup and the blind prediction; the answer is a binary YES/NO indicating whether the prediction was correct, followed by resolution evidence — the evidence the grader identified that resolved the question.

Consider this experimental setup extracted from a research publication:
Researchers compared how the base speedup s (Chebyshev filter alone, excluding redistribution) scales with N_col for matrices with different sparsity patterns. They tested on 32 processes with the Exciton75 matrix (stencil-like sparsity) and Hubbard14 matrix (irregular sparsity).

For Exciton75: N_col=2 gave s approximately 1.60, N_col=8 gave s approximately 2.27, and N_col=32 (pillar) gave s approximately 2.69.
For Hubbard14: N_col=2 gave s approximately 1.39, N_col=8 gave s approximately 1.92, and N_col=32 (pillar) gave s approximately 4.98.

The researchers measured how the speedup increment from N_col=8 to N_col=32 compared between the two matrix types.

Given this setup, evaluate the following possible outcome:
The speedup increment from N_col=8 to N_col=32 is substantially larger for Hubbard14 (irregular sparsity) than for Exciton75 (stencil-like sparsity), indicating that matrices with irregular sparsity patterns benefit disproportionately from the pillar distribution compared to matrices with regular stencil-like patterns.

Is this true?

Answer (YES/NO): YES